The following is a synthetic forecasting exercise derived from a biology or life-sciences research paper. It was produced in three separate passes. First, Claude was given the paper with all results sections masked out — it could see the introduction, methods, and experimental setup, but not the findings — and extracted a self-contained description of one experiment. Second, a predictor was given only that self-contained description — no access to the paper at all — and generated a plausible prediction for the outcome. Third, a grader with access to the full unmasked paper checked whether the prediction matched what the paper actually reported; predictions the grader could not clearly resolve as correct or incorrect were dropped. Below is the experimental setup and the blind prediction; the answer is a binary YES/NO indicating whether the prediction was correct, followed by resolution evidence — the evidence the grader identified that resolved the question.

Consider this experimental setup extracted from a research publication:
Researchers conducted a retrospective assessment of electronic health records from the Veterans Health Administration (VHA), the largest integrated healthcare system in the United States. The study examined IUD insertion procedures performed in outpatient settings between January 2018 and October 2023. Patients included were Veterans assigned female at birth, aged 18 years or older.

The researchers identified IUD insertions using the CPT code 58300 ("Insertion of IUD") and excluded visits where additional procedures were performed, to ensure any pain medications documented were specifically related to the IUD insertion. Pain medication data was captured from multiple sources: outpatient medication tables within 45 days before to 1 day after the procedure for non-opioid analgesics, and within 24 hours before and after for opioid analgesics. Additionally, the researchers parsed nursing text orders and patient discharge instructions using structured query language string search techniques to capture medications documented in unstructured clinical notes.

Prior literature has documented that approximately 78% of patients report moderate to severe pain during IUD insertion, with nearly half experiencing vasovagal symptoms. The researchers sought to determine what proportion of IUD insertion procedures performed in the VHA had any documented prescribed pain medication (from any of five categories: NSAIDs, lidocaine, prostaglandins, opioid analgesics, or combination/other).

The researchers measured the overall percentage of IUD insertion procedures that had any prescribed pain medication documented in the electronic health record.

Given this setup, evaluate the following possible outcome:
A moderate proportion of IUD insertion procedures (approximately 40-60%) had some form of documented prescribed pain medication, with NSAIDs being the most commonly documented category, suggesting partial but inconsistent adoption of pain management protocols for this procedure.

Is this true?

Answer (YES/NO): NO